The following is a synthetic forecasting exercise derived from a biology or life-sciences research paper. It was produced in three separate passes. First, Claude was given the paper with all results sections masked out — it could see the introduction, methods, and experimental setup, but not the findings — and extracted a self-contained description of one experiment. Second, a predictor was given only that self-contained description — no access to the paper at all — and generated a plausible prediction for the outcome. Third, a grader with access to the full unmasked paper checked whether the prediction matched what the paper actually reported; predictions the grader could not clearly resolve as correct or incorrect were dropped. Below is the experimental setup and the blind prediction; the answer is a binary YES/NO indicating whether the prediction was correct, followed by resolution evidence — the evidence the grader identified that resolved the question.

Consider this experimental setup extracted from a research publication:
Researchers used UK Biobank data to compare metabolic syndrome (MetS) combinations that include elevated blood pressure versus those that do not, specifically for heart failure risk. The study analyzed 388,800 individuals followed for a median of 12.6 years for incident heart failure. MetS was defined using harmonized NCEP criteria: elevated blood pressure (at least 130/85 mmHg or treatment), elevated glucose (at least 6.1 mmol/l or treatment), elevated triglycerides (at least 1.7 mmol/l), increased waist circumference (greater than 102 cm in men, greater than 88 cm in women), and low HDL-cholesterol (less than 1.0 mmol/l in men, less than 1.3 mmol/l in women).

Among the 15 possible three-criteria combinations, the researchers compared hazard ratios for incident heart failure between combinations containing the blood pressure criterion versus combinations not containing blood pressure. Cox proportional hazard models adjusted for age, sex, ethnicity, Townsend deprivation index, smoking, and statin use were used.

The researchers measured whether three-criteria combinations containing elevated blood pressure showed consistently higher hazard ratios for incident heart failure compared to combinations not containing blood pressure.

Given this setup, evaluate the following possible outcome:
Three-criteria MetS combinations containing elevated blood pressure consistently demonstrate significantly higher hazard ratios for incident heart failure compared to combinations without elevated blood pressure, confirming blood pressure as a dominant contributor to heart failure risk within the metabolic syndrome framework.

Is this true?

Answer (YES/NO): NO